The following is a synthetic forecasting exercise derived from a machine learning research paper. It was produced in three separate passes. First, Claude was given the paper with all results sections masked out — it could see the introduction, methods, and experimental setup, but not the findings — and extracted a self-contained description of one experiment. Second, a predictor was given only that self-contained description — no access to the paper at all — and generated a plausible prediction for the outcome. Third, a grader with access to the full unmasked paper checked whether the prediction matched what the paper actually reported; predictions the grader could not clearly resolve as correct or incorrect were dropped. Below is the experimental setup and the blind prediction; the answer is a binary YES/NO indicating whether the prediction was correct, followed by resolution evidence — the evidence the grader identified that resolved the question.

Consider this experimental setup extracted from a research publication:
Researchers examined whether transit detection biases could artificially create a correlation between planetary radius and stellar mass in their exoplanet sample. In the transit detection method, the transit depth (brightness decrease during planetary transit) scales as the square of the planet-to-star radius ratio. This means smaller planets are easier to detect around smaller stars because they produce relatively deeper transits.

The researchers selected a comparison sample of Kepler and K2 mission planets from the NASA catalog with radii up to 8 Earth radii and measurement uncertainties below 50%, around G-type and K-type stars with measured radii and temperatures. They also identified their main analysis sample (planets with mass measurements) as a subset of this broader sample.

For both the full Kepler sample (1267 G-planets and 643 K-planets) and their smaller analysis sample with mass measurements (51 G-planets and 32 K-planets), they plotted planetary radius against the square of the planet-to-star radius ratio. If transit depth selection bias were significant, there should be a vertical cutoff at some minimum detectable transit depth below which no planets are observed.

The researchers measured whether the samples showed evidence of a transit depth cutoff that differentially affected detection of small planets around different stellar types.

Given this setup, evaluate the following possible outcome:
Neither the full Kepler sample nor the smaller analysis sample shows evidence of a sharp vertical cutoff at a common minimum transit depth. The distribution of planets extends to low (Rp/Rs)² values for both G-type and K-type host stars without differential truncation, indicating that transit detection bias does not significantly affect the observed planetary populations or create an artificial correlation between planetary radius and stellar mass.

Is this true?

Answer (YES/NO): YES